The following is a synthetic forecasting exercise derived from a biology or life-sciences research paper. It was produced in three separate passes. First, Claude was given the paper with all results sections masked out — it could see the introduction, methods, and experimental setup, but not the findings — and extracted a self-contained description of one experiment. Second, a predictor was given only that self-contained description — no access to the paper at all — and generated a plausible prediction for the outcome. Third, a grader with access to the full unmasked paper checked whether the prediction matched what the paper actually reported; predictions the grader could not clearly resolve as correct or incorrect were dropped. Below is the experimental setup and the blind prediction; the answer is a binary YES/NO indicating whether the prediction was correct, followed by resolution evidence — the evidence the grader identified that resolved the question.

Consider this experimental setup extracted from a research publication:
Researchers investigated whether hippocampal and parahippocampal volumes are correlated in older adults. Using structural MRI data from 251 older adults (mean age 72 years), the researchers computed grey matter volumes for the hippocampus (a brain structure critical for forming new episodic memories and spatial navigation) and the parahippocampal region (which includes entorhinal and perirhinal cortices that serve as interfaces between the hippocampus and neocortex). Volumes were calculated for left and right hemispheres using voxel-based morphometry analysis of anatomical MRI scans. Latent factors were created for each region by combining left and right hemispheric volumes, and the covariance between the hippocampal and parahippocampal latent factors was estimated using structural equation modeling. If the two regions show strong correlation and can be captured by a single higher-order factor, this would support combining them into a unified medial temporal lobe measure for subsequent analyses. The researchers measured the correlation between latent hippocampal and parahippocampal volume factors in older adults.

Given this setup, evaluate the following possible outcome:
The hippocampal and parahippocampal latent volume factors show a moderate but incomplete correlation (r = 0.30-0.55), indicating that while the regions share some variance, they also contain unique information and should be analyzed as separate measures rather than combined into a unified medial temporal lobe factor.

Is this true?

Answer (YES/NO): NO